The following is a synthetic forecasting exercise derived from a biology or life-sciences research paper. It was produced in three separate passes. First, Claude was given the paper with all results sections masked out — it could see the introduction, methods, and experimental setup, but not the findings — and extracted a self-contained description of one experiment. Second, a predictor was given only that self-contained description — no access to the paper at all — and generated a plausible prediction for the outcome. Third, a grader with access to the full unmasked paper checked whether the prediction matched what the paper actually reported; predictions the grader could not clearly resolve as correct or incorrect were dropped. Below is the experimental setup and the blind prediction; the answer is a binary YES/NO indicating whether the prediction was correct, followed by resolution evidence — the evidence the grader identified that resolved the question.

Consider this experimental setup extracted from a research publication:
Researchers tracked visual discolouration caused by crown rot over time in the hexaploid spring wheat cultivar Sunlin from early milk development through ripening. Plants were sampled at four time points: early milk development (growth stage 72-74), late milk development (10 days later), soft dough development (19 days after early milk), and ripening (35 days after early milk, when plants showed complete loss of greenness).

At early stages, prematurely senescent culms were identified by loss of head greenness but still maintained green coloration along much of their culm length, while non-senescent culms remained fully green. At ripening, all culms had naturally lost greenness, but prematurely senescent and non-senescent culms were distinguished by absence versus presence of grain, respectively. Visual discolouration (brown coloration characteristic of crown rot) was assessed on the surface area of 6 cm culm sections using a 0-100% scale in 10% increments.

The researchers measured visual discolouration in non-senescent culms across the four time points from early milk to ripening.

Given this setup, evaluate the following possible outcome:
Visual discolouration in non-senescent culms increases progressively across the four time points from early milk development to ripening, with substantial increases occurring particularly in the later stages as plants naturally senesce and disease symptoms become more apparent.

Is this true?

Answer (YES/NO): NO